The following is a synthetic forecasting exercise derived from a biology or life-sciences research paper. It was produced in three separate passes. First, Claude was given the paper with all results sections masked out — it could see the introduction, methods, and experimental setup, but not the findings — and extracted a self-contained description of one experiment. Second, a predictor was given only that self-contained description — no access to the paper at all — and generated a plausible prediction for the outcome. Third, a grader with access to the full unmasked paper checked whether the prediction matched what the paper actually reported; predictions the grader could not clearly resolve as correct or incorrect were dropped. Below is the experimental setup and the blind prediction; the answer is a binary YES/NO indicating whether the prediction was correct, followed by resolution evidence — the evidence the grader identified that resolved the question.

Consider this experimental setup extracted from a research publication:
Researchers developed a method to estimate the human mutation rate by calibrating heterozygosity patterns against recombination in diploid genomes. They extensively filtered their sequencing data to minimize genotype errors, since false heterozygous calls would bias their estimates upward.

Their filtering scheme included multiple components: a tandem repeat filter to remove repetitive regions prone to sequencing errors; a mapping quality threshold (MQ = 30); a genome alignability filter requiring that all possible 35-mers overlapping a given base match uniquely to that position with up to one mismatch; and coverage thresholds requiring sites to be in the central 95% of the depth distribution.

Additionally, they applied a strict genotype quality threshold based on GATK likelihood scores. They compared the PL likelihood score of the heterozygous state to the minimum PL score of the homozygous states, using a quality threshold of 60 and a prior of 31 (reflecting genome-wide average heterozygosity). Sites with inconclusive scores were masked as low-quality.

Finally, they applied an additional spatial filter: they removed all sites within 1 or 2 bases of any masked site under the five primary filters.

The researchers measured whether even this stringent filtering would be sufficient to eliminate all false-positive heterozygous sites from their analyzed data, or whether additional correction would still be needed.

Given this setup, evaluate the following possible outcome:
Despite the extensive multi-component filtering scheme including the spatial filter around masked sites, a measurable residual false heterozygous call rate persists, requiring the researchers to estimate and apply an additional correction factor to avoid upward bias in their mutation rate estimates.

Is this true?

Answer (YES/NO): YES